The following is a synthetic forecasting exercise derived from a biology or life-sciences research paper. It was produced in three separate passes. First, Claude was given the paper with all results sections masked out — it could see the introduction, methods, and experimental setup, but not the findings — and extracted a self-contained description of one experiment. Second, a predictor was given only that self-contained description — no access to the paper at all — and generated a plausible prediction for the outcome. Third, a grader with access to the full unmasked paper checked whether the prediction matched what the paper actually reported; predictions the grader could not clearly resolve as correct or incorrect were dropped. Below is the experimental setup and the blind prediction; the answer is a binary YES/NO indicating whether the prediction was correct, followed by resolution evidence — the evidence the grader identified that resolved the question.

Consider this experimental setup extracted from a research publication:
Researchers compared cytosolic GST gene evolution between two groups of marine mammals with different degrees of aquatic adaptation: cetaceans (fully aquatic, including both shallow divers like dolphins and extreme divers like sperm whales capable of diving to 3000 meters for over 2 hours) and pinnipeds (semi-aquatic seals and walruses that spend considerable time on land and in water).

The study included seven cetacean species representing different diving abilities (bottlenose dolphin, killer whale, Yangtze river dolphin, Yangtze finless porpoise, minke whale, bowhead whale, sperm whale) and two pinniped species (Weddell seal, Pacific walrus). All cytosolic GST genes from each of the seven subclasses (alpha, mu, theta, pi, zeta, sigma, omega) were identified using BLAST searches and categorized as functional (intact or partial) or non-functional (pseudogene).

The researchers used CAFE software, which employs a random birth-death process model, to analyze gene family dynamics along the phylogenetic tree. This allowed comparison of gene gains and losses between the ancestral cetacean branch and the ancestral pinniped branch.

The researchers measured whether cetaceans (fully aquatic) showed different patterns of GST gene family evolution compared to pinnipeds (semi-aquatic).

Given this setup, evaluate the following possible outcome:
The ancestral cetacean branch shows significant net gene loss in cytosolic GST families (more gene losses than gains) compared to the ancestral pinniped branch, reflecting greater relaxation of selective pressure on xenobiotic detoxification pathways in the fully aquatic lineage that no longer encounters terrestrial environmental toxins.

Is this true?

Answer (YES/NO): NO